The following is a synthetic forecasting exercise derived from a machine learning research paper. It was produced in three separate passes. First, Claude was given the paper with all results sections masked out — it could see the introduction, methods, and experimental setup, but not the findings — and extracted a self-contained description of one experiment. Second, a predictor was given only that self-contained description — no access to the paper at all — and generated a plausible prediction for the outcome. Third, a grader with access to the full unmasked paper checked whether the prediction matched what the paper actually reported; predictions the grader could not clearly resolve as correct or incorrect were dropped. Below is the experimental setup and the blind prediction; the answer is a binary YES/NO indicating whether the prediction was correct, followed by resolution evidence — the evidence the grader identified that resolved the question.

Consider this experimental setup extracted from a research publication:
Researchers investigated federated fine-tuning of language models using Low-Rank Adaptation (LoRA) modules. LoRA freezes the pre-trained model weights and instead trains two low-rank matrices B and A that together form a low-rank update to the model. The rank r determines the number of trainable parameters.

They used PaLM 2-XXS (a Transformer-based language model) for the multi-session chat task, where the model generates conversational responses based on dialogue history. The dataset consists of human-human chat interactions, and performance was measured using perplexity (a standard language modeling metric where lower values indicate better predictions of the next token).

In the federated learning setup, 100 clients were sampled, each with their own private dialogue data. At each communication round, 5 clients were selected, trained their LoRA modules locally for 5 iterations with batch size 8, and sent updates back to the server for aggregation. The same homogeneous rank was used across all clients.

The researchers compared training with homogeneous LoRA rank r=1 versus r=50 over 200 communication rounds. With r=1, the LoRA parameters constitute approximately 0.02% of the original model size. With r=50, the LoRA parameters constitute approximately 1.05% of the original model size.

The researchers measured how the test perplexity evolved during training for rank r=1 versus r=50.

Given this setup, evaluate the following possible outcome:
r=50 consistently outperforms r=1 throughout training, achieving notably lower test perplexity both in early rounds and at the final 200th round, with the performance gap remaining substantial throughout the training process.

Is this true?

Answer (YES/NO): NO